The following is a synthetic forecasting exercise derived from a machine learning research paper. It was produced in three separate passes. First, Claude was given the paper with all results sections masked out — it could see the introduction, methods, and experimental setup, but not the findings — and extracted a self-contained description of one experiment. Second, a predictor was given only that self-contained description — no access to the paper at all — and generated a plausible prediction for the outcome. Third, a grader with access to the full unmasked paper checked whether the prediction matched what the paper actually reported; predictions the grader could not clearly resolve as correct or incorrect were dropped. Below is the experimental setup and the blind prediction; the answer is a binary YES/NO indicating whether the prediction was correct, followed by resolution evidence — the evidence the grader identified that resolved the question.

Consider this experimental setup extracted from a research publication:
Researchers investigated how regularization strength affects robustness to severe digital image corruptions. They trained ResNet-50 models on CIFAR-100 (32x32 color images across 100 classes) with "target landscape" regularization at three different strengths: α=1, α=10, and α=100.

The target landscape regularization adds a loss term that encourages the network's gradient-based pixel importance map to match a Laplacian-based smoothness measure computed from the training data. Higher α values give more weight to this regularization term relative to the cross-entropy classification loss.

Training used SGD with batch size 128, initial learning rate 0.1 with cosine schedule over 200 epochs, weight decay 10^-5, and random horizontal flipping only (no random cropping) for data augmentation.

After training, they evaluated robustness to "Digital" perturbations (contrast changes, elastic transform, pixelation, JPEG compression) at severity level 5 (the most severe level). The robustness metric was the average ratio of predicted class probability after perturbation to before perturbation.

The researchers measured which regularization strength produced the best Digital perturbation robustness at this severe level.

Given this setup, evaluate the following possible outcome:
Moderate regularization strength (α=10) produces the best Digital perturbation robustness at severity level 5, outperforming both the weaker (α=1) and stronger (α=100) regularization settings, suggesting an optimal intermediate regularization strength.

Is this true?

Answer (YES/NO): YES